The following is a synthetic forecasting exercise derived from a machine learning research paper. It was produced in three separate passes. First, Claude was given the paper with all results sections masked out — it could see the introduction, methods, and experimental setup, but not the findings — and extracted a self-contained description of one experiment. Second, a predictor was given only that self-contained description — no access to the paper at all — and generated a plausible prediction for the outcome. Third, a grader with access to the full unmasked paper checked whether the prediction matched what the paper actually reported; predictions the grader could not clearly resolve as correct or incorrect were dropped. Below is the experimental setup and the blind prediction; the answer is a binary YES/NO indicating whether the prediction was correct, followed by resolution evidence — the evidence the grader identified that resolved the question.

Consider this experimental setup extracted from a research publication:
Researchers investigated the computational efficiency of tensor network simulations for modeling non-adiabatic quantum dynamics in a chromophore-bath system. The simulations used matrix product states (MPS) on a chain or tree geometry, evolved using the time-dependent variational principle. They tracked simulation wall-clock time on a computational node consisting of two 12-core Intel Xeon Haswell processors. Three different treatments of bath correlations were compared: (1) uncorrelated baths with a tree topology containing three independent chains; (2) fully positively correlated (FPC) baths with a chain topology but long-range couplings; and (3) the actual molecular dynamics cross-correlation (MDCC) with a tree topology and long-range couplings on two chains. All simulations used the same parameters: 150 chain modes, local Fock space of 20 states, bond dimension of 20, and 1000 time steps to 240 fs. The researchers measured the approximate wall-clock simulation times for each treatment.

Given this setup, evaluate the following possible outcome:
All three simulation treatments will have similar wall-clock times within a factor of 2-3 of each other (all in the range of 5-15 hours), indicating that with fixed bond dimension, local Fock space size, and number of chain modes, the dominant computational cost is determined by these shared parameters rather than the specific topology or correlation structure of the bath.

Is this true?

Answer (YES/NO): YES